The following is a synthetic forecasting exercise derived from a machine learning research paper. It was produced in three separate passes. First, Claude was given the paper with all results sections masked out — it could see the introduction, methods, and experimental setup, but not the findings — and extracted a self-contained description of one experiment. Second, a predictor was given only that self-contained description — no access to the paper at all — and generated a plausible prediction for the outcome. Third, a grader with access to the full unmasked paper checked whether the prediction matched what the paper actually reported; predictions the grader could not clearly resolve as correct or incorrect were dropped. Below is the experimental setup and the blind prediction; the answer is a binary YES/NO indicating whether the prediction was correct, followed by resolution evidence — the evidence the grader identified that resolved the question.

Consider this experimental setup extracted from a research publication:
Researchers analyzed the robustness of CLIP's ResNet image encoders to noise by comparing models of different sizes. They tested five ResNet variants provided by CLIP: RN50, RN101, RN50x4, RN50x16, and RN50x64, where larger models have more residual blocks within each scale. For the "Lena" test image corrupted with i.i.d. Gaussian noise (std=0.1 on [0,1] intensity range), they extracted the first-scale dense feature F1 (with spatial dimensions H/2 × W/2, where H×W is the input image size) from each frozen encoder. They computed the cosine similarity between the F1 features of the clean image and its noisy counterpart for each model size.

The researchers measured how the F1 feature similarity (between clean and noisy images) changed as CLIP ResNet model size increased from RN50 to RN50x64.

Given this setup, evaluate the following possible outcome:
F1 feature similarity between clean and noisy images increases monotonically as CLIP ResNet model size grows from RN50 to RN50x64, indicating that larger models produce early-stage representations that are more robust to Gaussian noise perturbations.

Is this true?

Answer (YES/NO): NO